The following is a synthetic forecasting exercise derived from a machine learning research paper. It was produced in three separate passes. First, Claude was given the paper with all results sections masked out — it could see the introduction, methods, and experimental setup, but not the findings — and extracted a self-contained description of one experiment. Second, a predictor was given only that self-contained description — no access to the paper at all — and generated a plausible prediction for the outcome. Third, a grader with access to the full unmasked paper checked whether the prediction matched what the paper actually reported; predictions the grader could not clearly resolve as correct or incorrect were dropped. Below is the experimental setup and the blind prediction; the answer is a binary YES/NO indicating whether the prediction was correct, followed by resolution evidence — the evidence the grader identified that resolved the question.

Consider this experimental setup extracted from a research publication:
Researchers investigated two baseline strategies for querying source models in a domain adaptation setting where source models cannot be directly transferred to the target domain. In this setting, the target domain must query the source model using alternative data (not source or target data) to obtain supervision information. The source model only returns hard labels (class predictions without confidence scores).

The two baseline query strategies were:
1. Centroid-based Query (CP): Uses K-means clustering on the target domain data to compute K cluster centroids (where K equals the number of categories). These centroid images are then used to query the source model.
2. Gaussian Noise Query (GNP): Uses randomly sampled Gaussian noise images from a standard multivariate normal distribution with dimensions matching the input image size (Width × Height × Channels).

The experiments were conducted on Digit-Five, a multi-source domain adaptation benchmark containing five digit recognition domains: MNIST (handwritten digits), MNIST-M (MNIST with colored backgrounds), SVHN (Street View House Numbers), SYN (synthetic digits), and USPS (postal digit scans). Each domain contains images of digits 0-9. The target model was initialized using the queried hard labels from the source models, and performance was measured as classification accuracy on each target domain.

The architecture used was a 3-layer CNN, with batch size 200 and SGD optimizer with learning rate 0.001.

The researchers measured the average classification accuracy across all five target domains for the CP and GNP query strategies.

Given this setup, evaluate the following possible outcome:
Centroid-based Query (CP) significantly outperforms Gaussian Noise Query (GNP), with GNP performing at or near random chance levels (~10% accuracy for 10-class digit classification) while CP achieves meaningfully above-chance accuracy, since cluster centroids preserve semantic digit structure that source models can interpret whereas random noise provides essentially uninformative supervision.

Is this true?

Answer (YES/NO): YES